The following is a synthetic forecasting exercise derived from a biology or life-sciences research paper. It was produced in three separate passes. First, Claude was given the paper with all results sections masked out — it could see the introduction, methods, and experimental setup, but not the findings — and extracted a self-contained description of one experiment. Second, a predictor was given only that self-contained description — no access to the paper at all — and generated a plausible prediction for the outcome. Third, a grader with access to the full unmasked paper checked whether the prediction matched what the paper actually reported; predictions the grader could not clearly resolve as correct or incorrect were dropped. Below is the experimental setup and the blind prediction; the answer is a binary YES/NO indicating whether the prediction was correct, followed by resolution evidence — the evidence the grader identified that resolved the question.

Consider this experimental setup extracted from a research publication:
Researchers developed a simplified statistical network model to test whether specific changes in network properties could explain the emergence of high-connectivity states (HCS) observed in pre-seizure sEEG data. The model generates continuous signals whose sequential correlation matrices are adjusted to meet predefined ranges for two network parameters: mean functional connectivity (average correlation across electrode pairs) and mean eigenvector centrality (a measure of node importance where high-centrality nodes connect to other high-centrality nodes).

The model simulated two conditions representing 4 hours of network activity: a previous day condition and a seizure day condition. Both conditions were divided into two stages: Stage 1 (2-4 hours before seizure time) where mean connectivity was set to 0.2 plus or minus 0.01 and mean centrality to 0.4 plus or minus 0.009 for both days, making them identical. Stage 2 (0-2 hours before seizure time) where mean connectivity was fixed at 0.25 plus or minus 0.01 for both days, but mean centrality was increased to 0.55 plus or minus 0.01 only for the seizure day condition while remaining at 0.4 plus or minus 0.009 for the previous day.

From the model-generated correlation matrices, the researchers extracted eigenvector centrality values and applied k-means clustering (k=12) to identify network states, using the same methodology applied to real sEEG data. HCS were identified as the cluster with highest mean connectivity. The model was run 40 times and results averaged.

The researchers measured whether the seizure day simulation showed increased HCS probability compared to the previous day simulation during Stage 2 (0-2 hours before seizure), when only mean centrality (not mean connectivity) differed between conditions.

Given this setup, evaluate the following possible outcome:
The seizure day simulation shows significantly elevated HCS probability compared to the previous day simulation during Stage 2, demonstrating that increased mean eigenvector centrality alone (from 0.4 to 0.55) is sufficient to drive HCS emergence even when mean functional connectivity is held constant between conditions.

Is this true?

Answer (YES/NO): YES